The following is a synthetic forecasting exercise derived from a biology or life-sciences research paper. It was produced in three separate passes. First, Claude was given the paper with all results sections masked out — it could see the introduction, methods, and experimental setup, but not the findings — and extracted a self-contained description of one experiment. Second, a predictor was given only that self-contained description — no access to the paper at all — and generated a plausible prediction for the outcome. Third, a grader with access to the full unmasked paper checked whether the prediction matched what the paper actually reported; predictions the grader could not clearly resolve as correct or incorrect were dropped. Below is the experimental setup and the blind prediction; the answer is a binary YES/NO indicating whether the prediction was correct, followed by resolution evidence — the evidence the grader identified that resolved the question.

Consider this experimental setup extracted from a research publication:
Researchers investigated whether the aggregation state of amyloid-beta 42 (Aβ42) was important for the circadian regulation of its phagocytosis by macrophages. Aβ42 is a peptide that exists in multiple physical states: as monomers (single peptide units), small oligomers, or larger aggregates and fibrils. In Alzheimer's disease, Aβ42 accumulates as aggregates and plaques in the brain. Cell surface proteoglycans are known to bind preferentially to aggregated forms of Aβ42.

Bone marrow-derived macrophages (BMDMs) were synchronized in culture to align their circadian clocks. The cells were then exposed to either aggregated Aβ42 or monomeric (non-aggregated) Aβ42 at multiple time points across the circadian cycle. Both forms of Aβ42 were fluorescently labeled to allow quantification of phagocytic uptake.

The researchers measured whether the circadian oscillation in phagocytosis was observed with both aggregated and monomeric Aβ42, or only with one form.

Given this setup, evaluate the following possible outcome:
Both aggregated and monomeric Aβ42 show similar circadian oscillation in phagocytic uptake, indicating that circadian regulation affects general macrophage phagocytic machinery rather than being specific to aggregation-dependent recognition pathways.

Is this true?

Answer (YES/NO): NO